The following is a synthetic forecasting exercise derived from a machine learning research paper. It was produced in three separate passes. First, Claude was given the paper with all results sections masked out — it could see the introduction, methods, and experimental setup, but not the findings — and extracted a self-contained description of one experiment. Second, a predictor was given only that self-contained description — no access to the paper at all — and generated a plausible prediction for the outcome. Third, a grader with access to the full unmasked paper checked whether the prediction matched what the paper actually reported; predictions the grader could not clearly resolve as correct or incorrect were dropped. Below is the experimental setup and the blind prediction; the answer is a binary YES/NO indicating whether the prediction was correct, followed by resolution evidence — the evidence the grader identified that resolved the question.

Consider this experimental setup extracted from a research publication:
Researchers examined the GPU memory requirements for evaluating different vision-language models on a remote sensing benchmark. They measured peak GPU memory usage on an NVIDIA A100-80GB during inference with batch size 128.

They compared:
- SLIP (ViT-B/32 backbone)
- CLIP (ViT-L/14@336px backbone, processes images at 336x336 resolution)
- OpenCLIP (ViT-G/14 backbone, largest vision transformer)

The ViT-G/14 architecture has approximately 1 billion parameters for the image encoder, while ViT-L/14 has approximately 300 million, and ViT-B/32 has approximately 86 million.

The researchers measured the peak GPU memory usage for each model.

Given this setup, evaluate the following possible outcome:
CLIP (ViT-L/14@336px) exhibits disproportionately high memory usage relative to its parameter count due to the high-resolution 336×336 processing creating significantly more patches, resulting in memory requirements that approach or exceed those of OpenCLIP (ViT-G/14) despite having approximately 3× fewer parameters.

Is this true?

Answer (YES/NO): NO